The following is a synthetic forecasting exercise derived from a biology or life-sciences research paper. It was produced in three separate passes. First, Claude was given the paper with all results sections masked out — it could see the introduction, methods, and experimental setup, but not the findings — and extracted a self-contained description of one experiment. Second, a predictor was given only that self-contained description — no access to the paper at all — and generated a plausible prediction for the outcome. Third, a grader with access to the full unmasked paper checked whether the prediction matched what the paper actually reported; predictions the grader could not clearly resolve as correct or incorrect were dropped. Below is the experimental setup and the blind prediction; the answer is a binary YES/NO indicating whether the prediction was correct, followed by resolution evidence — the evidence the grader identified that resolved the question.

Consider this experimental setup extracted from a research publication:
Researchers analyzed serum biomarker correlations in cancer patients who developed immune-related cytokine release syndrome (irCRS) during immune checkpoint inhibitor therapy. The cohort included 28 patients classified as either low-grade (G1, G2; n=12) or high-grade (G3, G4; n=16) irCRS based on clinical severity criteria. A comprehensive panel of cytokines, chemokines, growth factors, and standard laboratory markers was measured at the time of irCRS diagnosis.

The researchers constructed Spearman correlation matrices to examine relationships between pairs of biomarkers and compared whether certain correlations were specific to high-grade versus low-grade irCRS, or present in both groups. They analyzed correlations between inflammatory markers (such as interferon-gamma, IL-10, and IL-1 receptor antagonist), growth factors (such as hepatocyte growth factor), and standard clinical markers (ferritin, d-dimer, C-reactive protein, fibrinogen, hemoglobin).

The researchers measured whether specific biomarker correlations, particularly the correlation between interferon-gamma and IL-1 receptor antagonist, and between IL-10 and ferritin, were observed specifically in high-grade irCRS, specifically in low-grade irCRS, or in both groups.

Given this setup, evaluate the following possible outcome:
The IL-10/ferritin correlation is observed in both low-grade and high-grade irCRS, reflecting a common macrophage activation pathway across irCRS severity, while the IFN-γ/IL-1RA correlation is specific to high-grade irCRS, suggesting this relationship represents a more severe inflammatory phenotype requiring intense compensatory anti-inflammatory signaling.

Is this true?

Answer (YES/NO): NO